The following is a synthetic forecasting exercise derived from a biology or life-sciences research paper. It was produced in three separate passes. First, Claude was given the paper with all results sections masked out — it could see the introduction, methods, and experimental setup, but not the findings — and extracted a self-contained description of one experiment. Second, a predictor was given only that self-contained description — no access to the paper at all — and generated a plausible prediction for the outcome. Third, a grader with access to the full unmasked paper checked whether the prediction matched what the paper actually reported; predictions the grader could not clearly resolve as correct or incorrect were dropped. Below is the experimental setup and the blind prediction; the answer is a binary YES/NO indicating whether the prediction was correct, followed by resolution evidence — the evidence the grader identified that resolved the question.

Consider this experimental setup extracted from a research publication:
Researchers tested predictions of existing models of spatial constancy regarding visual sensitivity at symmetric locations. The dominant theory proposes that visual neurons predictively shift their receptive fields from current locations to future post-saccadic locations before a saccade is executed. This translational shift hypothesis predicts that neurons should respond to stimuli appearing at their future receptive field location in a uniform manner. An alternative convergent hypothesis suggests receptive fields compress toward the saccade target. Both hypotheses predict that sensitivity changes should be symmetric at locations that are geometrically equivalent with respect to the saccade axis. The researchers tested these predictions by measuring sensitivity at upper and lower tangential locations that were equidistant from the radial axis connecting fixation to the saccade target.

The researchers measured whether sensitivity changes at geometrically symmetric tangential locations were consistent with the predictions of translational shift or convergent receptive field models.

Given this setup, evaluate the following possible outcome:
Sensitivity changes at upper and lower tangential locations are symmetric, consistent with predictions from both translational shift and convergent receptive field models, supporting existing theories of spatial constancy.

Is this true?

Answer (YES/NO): NO